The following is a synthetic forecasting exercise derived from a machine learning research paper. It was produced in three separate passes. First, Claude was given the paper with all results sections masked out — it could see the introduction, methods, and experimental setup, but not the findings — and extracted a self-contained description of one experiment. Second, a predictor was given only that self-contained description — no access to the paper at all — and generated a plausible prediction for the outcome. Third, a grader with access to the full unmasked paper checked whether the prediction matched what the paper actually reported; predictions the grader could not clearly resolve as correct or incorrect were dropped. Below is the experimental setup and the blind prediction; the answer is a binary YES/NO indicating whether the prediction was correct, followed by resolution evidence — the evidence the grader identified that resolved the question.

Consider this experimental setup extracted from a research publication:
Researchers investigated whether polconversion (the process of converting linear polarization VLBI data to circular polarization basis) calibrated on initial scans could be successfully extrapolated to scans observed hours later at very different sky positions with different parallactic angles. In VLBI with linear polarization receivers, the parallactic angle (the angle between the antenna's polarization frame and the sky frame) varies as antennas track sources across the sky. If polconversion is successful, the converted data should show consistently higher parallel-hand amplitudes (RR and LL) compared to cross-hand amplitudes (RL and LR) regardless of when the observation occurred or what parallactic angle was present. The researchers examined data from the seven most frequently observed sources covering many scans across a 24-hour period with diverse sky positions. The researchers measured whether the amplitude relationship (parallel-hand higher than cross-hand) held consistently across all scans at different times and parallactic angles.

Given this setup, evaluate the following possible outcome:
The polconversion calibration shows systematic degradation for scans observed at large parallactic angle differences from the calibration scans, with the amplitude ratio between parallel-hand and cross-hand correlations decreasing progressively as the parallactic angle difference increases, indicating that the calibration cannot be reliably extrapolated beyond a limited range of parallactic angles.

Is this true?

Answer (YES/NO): NO